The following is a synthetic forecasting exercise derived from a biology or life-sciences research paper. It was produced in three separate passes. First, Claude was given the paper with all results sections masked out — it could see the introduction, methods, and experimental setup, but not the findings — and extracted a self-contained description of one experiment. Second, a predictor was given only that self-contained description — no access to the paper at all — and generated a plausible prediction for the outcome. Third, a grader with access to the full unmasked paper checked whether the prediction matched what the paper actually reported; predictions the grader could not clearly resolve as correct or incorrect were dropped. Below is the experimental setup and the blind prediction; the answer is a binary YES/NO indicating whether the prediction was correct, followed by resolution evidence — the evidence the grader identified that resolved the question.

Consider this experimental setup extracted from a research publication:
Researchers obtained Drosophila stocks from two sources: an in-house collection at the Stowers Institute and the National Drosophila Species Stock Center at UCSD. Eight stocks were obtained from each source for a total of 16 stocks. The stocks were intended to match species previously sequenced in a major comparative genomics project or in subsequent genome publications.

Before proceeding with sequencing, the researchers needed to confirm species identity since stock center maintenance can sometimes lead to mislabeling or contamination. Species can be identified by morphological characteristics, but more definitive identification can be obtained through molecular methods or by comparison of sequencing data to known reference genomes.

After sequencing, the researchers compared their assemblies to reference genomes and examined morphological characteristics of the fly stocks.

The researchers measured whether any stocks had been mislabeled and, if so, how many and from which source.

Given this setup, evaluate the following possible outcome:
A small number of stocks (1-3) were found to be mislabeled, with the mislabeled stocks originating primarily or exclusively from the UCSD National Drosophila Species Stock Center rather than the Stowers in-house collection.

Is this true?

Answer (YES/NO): YES